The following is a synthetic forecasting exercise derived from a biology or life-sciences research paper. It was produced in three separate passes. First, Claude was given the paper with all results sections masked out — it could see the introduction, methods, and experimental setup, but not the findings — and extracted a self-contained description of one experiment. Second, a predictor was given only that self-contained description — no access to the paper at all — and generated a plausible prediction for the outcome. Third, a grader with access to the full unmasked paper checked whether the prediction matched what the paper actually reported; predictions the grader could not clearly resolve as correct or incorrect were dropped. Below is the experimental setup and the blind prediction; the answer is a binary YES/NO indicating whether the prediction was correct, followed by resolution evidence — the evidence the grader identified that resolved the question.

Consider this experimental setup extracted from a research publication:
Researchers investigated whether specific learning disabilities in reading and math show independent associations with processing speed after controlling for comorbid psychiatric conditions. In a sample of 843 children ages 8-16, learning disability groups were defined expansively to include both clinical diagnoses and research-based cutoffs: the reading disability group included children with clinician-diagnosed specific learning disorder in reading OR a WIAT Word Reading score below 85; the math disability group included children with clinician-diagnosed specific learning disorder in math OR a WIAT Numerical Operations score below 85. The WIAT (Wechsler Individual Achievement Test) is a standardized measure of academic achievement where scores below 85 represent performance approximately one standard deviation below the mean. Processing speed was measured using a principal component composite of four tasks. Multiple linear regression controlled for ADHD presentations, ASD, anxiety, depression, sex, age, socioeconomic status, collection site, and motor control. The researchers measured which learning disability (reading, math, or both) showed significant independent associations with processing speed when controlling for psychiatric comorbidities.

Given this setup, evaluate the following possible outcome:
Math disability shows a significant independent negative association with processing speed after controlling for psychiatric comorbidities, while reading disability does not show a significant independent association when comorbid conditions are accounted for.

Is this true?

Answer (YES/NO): NO